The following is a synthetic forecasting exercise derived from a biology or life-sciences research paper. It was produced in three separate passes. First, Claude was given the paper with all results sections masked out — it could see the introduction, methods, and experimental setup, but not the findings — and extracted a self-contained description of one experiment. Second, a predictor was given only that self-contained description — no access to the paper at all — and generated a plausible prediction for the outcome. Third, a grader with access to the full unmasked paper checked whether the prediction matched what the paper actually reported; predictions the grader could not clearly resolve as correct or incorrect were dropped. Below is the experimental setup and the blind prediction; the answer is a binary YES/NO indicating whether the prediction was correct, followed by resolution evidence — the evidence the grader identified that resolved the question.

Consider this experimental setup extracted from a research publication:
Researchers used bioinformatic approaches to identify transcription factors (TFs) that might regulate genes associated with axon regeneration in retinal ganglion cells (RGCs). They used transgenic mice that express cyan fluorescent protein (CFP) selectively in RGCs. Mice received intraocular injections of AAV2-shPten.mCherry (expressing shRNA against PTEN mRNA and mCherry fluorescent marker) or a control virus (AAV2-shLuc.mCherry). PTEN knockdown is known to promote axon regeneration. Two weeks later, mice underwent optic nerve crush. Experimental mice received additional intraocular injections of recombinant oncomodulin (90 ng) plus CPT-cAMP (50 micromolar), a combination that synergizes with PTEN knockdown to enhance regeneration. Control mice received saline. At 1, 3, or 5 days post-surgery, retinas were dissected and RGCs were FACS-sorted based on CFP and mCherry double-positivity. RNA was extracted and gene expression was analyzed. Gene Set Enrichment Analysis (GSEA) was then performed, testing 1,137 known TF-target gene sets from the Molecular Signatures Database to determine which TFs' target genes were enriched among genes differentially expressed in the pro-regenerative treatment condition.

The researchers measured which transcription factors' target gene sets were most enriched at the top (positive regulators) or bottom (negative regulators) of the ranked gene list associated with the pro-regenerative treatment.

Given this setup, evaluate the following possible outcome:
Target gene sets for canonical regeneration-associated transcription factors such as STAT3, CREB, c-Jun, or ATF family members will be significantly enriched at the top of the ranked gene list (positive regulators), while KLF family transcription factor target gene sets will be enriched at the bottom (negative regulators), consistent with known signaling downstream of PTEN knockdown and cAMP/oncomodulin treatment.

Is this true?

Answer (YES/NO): NO